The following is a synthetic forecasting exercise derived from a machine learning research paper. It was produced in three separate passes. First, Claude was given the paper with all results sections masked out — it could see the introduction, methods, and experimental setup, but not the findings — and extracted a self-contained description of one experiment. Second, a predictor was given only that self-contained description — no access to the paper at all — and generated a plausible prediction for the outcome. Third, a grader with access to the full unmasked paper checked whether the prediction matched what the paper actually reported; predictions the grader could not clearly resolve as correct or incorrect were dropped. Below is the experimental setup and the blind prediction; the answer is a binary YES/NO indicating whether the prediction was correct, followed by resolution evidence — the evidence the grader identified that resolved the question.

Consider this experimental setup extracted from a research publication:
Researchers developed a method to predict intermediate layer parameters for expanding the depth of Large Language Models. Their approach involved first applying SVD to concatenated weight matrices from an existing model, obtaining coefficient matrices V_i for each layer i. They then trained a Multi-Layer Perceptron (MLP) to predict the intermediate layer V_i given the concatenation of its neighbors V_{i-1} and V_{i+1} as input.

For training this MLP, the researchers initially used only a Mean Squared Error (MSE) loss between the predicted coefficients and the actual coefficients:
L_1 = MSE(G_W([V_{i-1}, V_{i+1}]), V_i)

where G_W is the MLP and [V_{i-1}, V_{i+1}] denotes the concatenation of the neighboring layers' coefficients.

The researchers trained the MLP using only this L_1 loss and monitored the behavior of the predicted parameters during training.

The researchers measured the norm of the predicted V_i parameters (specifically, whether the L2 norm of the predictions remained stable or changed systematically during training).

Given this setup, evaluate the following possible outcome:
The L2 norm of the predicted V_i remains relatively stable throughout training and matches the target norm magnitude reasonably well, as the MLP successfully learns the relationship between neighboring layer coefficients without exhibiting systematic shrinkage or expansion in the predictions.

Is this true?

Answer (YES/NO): NO